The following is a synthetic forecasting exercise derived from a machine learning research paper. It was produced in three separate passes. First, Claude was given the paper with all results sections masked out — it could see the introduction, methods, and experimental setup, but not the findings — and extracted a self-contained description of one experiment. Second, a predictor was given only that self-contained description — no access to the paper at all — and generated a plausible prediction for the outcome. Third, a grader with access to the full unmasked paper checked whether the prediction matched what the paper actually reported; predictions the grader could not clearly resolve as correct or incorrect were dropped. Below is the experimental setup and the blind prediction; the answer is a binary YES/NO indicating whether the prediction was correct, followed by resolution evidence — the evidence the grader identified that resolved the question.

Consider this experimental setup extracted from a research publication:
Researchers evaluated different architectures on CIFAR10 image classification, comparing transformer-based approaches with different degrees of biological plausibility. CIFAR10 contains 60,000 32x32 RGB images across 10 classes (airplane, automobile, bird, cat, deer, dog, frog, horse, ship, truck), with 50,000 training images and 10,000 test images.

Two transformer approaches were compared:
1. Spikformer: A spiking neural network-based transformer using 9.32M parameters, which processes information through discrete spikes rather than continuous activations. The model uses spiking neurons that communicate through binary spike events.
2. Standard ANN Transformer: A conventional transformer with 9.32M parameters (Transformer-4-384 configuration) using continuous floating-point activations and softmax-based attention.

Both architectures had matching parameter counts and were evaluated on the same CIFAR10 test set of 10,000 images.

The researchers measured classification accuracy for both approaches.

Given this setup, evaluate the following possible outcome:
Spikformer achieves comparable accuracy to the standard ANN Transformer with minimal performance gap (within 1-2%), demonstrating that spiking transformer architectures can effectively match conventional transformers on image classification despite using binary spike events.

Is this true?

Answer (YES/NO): YES